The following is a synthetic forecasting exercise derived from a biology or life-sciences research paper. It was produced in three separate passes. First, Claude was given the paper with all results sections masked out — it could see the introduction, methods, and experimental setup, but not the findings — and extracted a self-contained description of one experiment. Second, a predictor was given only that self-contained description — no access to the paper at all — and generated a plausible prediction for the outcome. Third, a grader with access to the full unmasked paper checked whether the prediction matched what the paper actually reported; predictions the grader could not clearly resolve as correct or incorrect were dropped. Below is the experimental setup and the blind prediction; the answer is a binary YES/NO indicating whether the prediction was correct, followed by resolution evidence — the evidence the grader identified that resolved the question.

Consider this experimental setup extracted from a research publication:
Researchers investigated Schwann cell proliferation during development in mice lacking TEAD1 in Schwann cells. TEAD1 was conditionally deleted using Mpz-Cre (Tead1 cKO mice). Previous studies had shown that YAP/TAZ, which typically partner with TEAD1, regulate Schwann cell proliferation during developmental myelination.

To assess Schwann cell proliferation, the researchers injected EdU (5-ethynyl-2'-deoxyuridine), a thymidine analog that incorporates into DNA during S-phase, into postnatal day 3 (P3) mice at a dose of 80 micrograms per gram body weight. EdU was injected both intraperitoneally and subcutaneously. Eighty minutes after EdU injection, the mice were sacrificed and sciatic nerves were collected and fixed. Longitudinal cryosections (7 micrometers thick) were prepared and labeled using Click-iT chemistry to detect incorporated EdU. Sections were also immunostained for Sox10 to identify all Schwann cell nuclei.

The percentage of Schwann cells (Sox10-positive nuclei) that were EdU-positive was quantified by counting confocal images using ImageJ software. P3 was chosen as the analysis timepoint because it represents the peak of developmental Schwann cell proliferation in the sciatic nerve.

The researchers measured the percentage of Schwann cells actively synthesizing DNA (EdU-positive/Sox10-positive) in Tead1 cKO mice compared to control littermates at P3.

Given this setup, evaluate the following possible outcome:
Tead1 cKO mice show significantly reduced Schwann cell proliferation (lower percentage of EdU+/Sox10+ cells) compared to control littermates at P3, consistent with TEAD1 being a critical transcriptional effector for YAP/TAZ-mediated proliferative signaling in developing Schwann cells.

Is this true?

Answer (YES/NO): YES